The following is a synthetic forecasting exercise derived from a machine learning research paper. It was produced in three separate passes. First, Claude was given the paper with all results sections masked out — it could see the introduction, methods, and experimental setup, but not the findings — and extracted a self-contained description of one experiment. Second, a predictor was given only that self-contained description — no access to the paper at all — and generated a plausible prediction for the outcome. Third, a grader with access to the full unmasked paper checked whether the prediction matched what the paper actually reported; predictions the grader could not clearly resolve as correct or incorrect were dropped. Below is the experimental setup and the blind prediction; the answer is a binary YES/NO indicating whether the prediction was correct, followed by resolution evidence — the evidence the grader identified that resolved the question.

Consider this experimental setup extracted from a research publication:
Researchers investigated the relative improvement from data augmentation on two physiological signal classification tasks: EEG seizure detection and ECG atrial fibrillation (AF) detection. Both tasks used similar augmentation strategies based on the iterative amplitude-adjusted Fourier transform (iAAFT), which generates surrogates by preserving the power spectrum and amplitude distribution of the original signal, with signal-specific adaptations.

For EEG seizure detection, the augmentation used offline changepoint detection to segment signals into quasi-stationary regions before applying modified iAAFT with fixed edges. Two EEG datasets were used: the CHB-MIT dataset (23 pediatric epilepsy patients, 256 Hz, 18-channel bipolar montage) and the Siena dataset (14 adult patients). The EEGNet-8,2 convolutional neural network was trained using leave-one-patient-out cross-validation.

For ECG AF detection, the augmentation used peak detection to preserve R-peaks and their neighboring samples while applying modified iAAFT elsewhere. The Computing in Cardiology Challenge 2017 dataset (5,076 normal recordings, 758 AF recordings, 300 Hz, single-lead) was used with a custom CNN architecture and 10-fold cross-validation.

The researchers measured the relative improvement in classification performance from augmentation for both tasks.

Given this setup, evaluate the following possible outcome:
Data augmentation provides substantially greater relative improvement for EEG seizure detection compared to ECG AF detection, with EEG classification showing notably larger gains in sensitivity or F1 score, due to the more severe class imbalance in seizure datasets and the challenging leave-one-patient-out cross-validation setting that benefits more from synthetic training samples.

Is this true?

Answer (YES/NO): NO